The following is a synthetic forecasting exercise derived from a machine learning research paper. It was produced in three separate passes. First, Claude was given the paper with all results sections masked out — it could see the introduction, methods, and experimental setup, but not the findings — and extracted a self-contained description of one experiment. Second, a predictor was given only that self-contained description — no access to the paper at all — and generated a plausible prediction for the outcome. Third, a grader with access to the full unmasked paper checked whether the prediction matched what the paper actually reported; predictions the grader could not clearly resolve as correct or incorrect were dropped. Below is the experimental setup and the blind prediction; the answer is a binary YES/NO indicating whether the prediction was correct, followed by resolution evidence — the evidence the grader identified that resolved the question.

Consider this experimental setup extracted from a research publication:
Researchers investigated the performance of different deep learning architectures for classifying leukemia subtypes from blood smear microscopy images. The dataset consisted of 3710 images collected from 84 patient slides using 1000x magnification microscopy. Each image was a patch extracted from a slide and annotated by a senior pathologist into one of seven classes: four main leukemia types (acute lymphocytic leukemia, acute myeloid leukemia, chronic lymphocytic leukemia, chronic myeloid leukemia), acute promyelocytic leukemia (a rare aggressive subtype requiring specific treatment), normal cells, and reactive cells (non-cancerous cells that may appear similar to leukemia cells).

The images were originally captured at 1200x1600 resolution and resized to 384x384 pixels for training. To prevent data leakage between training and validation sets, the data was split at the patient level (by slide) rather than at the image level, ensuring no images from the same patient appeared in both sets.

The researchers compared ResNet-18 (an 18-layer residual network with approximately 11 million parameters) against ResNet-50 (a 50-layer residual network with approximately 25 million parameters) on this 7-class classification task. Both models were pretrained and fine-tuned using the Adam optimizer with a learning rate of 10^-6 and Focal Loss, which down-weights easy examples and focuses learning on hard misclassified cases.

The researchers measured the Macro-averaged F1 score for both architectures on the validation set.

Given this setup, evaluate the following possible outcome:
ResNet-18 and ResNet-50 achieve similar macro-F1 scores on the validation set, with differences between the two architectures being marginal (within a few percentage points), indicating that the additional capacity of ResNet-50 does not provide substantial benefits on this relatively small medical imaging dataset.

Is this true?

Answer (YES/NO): NO